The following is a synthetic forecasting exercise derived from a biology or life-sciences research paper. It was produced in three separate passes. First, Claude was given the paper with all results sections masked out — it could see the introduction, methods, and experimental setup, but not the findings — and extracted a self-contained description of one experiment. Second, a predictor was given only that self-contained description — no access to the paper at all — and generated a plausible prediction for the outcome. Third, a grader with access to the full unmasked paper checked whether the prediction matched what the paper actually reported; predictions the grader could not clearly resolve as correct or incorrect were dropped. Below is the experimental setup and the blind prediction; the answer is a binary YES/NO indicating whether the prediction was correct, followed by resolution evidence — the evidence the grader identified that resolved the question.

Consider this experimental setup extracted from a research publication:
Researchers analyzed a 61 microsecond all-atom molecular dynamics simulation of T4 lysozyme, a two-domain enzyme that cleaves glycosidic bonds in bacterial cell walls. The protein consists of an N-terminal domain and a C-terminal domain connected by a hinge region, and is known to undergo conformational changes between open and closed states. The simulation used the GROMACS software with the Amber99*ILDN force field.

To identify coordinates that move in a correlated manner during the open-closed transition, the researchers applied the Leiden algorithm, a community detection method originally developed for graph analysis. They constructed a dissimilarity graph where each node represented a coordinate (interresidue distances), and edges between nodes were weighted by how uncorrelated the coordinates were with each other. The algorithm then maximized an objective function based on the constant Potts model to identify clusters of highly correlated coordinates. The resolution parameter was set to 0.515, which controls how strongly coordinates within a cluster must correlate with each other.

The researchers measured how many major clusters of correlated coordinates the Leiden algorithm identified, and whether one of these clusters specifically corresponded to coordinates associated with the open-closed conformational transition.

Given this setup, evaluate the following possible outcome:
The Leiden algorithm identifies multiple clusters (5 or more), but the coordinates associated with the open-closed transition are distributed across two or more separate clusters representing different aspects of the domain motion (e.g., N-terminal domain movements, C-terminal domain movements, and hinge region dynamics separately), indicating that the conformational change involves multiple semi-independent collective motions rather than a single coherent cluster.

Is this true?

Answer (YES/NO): NO